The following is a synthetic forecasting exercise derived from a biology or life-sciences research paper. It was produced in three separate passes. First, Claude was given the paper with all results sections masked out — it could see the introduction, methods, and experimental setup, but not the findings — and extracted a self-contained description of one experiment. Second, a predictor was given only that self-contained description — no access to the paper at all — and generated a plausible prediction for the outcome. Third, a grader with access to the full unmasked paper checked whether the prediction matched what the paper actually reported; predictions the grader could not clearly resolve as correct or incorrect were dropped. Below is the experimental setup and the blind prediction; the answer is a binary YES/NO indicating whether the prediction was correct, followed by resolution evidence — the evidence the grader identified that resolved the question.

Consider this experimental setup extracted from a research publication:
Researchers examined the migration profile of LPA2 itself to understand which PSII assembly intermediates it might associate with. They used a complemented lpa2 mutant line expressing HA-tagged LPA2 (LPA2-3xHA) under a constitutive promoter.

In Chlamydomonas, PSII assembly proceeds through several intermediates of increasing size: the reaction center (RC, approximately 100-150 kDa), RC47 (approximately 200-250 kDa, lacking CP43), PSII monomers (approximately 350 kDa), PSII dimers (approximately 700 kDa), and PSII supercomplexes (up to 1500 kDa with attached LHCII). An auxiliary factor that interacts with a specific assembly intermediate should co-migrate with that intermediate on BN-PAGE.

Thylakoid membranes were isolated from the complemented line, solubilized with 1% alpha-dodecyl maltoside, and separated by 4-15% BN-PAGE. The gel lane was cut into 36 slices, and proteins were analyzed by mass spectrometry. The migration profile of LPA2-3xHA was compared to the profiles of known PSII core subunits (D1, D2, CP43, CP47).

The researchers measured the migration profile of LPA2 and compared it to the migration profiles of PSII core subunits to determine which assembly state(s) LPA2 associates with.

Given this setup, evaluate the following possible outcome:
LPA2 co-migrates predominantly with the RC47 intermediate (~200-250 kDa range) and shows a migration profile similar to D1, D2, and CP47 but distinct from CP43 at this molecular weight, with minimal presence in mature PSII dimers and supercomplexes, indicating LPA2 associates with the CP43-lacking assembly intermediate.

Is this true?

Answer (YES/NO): NO